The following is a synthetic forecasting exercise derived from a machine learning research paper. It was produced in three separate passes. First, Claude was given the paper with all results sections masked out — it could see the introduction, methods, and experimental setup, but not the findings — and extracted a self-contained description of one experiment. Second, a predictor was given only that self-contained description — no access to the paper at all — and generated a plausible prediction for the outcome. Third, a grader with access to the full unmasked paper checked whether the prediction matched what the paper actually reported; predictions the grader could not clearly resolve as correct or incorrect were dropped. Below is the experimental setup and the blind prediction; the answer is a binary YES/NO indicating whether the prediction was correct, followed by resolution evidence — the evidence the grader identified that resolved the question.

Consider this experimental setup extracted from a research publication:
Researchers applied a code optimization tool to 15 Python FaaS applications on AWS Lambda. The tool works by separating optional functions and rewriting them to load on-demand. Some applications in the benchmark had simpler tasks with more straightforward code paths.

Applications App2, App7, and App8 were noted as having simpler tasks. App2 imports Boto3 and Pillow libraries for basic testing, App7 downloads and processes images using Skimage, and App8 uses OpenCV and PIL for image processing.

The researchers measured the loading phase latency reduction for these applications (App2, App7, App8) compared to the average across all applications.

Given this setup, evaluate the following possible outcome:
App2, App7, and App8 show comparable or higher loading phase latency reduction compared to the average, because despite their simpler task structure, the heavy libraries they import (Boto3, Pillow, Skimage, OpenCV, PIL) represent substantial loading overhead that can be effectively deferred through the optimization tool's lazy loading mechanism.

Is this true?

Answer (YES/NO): YES